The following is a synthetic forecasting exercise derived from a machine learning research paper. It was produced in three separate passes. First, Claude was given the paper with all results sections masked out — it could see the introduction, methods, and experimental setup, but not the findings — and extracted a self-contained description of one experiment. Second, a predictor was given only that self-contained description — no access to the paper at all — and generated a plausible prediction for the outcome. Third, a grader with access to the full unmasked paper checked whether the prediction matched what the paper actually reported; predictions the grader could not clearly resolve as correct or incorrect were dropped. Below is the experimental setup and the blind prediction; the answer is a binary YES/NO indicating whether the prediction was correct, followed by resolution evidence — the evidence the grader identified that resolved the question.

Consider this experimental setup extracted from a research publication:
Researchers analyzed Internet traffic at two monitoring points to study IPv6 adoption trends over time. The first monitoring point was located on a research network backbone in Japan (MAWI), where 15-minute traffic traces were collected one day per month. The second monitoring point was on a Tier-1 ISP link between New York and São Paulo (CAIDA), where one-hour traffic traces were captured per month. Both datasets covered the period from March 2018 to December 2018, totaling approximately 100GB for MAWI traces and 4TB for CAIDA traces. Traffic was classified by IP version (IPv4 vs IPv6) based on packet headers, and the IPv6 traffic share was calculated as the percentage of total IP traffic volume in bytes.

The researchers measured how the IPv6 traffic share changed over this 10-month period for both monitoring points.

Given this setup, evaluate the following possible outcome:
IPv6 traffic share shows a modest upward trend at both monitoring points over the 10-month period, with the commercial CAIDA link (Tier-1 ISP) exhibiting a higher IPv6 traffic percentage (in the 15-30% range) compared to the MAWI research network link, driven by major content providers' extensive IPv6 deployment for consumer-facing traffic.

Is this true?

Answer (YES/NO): NO